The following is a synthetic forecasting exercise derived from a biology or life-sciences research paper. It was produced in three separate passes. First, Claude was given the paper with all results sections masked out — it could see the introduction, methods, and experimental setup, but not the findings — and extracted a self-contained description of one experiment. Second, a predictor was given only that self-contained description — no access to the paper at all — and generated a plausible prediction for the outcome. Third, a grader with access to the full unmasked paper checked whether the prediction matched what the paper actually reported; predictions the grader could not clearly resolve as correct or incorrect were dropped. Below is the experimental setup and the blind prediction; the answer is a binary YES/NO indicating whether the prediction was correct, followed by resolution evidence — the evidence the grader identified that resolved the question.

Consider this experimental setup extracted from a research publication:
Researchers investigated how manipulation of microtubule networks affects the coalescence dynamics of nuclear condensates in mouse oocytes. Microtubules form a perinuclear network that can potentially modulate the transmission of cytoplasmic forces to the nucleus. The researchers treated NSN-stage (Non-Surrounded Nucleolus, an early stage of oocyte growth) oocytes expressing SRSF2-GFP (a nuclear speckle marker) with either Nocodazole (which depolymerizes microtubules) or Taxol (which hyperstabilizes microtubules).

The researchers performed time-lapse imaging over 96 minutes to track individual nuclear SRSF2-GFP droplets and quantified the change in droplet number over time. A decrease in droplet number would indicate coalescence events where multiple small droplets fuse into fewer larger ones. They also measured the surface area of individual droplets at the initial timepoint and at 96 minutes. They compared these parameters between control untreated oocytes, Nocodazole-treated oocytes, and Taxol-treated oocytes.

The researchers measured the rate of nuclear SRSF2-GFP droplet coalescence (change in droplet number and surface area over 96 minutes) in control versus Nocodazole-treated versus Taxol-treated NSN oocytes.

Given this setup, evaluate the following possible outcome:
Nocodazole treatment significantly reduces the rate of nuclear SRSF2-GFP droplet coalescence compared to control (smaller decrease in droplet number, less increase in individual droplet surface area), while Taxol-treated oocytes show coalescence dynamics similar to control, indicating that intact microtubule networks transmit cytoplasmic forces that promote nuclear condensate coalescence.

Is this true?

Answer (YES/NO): NO